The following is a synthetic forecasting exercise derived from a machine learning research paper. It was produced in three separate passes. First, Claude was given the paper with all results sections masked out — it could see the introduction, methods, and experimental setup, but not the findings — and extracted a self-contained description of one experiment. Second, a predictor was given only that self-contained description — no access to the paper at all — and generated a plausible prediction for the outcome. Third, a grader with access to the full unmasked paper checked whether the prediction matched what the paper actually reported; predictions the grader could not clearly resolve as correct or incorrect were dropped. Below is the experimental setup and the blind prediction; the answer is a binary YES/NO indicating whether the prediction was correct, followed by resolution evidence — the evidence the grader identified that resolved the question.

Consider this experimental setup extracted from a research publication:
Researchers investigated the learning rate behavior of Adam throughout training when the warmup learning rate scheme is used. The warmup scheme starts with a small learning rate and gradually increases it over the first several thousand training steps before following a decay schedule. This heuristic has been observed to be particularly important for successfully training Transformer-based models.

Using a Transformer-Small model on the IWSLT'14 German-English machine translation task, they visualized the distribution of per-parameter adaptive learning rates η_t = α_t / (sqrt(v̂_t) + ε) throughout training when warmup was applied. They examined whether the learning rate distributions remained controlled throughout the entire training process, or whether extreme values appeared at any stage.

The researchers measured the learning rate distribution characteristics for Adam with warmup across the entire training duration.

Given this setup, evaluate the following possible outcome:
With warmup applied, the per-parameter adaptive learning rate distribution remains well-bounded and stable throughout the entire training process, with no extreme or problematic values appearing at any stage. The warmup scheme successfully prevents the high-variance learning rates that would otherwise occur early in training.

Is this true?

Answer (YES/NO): NO